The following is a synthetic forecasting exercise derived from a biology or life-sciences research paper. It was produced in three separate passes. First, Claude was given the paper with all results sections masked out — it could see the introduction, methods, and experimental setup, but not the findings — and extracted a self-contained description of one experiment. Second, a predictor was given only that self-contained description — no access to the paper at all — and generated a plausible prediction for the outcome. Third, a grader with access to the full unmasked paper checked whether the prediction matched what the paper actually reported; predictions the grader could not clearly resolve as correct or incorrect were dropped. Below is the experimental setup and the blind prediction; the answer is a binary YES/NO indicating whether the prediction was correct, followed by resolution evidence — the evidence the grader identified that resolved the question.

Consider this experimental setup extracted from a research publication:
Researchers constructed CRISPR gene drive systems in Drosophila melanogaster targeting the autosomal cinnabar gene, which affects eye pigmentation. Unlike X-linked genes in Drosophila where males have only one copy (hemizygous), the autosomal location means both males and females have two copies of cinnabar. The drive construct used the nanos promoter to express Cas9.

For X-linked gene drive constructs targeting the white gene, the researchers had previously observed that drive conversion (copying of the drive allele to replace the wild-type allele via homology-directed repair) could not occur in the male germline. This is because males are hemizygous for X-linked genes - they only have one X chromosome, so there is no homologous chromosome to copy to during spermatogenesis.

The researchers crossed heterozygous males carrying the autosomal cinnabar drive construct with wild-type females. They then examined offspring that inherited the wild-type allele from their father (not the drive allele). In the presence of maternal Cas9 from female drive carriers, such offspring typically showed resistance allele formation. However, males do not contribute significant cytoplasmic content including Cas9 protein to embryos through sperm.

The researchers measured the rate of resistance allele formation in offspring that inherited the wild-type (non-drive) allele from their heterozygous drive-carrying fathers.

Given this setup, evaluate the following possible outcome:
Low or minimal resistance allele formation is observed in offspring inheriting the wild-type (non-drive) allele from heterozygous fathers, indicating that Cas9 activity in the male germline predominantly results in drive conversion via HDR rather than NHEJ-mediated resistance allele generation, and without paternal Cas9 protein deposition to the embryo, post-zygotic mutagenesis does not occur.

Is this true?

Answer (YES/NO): NO